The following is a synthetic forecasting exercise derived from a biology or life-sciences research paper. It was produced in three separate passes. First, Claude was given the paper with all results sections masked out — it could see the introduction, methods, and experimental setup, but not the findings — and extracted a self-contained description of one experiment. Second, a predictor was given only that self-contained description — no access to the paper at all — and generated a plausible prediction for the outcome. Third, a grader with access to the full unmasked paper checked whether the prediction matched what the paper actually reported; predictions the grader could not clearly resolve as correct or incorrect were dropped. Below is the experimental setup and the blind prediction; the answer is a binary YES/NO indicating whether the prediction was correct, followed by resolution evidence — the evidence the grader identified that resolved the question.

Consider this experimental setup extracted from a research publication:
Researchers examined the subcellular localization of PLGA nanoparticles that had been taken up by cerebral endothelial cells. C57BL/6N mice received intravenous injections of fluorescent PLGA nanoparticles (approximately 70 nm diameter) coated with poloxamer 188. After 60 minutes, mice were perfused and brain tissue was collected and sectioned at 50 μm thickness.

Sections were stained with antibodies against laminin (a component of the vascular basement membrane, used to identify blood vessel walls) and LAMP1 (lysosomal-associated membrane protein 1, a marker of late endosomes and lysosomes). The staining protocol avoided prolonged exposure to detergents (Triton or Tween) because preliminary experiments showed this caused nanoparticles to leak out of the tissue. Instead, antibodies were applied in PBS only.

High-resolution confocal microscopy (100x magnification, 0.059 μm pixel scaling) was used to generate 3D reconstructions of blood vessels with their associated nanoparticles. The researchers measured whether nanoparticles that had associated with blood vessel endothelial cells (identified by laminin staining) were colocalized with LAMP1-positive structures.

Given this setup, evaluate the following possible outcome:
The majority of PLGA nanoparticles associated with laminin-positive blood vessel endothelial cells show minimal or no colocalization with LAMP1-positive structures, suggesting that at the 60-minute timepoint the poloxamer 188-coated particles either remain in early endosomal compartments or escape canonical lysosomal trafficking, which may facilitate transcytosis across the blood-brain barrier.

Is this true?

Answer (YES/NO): NO